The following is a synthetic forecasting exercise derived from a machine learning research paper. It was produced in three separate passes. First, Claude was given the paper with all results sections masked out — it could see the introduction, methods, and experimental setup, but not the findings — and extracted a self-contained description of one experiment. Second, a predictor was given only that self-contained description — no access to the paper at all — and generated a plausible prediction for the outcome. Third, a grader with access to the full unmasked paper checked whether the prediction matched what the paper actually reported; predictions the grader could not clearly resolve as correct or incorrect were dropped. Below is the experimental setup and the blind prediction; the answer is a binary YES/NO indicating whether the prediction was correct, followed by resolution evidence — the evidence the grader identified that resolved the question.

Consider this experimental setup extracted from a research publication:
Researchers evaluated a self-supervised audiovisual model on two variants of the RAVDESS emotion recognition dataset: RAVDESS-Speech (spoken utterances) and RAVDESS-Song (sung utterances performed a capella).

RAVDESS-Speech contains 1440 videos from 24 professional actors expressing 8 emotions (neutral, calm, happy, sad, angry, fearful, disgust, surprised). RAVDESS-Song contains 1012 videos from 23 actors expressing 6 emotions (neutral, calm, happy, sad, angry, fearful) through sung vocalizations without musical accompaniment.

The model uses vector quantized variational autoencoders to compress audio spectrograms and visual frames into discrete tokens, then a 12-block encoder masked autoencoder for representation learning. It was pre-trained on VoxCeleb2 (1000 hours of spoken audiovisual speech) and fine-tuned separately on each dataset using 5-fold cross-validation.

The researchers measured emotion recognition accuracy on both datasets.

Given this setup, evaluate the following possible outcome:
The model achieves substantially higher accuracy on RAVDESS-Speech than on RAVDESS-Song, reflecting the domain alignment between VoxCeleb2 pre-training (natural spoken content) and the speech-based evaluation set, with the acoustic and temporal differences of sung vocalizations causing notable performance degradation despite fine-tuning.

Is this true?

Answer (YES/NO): NO